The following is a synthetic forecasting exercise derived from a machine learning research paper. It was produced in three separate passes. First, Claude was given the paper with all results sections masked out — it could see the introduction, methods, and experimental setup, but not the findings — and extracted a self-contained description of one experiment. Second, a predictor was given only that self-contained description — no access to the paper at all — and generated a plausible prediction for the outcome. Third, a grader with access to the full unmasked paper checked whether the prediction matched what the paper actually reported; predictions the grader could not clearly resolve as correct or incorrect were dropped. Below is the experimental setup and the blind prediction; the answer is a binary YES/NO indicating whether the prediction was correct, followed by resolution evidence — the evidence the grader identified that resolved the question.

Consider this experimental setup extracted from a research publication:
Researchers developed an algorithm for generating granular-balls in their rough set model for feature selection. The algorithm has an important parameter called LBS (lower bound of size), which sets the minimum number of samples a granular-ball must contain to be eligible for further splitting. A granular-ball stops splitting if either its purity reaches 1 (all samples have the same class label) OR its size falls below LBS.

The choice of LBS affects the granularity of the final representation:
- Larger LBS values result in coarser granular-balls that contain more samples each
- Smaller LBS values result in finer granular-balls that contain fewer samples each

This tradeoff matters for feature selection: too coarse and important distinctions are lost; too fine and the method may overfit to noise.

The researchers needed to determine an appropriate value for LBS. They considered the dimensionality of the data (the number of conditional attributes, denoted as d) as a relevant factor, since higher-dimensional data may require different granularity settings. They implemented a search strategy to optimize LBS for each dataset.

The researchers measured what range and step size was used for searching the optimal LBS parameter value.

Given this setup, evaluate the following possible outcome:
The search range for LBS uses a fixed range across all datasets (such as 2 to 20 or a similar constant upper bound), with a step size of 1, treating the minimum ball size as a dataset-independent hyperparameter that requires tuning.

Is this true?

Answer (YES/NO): NO